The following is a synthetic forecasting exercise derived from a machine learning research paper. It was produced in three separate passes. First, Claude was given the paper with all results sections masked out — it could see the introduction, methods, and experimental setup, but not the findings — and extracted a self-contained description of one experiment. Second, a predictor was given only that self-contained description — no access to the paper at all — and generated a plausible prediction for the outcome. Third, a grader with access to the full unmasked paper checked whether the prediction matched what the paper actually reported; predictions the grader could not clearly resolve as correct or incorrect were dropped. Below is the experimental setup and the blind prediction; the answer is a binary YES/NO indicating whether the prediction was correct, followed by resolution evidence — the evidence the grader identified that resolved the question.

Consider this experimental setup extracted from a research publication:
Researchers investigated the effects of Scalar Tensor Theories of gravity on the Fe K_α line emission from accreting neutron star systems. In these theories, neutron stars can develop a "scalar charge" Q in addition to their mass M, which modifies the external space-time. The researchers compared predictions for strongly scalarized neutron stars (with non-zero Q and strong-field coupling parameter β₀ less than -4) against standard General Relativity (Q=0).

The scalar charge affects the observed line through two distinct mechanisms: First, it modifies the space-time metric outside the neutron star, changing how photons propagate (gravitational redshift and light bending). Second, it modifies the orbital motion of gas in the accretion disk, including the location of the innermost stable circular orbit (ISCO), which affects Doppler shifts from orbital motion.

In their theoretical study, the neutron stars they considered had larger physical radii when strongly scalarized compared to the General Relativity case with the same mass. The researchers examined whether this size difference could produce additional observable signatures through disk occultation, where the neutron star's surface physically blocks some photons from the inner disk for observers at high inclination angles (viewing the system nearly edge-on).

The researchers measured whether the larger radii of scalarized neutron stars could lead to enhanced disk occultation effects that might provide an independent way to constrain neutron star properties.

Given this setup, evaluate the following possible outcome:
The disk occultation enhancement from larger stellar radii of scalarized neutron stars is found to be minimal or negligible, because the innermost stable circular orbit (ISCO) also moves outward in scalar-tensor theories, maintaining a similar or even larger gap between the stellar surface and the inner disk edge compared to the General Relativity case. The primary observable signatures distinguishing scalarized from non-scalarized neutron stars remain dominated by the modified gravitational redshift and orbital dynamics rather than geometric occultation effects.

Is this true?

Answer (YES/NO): NO